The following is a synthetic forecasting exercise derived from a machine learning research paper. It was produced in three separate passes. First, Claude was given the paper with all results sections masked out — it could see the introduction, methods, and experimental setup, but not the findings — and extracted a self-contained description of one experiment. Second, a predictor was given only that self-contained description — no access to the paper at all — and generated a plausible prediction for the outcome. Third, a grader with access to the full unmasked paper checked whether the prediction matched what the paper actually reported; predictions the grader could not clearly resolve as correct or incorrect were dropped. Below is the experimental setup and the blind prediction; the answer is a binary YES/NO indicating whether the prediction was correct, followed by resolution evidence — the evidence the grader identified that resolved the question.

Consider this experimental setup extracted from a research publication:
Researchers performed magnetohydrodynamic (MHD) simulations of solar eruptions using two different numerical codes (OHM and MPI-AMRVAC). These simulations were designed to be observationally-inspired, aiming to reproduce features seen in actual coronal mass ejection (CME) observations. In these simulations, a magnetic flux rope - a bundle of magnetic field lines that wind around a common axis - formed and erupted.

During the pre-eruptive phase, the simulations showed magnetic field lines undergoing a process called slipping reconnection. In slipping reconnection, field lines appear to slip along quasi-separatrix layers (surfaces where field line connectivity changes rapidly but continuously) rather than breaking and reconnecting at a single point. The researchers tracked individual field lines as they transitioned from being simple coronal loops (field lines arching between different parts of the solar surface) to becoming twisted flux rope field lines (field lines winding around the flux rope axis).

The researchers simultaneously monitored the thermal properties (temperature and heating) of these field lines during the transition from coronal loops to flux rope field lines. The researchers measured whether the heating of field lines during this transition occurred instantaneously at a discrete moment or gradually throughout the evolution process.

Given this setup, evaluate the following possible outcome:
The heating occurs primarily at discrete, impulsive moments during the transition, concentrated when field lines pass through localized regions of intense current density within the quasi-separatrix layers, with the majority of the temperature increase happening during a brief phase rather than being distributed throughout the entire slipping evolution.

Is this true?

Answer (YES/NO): NO